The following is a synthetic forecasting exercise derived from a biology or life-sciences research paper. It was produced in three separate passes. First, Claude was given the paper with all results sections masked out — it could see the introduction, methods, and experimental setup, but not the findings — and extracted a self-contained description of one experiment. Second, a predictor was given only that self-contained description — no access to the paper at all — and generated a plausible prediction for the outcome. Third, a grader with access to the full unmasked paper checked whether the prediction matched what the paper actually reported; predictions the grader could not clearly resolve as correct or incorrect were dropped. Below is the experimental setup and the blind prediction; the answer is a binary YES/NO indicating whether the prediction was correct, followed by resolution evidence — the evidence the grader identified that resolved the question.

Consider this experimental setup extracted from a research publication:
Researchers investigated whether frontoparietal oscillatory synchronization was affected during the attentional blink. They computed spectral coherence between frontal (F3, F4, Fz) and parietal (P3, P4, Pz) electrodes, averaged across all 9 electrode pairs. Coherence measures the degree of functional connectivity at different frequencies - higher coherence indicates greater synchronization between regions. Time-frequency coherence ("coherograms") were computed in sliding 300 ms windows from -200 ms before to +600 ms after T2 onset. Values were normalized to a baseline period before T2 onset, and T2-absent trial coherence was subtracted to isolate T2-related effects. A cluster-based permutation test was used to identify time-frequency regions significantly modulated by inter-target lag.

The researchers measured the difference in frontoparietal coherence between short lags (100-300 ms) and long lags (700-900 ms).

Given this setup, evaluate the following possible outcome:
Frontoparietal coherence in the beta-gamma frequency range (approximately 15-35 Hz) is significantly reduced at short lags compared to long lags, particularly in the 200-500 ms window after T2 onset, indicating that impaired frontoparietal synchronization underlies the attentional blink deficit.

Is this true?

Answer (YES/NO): NO